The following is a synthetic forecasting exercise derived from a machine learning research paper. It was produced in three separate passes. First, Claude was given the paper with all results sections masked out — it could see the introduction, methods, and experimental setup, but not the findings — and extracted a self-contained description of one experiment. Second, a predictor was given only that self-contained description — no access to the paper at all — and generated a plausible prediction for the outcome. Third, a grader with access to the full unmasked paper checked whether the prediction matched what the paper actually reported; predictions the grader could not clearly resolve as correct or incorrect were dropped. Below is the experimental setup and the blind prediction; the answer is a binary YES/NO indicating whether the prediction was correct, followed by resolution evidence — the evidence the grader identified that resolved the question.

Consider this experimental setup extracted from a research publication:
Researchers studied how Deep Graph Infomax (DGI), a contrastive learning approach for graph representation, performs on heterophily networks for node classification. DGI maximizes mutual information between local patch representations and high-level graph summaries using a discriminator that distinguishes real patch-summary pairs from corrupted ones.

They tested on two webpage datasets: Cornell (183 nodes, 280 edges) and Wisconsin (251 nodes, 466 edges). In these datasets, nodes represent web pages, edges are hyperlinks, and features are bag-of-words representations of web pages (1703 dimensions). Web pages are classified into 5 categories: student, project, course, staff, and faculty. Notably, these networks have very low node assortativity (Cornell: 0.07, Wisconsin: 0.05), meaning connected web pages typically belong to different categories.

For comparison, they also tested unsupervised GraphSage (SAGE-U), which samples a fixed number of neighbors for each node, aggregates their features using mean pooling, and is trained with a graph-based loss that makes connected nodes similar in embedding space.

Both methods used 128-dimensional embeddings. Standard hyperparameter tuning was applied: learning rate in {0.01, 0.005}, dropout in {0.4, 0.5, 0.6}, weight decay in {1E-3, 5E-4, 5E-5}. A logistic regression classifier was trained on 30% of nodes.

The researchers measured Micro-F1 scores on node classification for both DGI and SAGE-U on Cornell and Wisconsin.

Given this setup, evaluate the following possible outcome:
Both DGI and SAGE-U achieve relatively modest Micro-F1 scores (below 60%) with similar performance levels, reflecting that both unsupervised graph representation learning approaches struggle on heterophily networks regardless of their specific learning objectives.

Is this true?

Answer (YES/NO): NO